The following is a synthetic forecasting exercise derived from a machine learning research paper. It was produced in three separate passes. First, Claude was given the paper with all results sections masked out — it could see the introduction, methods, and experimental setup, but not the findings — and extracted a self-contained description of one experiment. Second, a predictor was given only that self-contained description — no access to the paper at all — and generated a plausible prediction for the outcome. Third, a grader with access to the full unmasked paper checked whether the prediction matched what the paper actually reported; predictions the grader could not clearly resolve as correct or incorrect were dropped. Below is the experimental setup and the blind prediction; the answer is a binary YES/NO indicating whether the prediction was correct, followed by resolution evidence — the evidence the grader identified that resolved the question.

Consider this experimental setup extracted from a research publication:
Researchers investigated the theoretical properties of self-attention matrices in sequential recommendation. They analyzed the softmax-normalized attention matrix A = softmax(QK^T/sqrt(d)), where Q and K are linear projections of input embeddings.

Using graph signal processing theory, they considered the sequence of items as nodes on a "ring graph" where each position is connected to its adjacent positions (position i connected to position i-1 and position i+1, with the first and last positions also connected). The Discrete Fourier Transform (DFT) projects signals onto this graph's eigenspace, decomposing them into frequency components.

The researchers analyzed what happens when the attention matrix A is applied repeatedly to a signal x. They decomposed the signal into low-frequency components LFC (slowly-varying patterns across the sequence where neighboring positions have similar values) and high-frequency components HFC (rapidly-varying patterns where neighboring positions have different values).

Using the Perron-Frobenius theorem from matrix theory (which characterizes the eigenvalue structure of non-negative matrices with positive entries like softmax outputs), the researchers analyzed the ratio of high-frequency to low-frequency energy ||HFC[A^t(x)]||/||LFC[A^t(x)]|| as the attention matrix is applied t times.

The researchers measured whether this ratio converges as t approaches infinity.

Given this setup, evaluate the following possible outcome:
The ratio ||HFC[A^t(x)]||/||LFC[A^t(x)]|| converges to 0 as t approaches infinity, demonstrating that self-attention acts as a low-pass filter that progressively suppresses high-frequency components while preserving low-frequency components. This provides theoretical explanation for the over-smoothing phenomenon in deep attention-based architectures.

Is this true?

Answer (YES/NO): YES